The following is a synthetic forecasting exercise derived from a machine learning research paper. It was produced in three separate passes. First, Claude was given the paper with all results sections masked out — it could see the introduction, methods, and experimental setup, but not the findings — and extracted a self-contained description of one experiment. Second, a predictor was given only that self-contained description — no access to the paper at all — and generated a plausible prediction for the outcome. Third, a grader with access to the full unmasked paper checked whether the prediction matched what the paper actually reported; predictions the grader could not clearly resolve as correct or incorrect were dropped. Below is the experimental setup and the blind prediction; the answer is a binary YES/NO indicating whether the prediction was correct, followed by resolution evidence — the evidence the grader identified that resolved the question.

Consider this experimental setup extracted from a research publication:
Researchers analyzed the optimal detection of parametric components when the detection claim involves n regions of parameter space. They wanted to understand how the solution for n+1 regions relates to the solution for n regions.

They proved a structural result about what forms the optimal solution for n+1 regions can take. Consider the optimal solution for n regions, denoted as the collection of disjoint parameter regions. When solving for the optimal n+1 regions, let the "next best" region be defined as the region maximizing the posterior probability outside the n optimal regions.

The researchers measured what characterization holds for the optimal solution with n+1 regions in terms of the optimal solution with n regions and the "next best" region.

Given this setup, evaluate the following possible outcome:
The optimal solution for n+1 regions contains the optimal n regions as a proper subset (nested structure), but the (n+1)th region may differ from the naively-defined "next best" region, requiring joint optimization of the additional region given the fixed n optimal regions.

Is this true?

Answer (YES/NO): NO